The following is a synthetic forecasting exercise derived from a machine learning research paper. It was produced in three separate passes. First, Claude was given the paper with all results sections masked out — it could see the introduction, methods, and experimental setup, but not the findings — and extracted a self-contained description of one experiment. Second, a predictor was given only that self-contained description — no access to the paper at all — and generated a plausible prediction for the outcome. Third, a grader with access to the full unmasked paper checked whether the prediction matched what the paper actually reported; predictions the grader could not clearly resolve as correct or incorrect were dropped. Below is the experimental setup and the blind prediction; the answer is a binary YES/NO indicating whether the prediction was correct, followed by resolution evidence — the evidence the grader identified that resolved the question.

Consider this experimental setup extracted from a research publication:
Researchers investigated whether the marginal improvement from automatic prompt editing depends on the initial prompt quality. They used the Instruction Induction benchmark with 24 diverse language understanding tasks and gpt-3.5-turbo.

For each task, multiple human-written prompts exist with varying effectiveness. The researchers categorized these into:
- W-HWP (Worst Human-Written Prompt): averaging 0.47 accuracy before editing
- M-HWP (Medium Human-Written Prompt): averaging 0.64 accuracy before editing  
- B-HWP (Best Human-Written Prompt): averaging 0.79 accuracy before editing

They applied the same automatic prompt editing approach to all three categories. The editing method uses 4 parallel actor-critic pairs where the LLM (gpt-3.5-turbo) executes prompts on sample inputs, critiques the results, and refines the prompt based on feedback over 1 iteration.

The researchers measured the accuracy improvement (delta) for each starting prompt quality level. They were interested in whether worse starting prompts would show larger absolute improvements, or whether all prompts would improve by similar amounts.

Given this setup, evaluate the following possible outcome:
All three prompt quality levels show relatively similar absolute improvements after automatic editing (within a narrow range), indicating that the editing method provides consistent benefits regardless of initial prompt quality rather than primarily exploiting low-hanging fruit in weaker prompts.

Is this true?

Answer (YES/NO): NO